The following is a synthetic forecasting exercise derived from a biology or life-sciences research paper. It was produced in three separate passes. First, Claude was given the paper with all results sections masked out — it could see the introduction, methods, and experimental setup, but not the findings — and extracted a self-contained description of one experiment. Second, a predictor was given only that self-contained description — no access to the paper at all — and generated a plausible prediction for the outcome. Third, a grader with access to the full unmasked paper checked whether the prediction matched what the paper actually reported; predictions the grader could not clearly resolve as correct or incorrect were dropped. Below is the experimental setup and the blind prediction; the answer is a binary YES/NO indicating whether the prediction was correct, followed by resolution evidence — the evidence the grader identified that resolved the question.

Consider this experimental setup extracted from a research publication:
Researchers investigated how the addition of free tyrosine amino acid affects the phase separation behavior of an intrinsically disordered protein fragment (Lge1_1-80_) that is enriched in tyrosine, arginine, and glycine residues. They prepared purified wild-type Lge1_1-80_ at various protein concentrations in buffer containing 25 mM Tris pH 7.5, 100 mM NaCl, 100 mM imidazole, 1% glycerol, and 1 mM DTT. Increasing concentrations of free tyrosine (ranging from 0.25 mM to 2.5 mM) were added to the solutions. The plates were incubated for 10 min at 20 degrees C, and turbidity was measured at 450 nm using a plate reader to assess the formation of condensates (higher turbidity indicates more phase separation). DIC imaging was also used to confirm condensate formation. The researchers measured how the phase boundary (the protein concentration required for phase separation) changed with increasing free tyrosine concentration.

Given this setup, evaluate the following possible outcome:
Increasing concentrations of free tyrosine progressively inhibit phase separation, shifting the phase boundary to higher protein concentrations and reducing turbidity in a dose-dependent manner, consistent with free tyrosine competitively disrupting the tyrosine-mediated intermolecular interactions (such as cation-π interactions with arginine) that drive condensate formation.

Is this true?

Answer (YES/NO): NO